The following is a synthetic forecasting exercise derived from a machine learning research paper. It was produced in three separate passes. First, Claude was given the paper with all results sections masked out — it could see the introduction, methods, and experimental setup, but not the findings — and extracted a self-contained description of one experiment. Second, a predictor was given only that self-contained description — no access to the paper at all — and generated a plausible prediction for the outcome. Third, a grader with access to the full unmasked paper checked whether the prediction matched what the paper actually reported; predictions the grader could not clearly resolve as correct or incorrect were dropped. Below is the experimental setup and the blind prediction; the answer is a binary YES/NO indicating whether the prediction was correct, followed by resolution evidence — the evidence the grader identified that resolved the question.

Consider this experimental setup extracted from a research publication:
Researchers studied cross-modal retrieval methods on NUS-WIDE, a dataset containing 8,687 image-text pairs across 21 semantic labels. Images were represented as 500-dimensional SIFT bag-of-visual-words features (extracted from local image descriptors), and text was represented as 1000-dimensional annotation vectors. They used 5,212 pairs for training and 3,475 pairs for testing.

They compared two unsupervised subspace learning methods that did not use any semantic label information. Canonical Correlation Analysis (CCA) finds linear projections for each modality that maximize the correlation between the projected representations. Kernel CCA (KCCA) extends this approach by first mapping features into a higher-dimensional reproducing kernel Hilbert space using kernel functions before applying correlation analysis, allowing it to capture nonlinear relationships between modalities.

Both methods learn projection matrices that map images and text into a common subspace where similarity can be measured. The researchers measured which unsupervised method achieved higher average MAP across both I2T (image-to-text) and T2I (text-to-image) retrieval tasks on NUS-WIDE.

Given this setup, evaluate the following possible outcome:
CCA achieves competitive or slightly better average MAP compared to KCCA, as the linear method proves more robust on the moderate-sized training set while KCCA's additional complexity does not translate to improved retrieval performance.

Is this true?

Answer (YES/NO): YES